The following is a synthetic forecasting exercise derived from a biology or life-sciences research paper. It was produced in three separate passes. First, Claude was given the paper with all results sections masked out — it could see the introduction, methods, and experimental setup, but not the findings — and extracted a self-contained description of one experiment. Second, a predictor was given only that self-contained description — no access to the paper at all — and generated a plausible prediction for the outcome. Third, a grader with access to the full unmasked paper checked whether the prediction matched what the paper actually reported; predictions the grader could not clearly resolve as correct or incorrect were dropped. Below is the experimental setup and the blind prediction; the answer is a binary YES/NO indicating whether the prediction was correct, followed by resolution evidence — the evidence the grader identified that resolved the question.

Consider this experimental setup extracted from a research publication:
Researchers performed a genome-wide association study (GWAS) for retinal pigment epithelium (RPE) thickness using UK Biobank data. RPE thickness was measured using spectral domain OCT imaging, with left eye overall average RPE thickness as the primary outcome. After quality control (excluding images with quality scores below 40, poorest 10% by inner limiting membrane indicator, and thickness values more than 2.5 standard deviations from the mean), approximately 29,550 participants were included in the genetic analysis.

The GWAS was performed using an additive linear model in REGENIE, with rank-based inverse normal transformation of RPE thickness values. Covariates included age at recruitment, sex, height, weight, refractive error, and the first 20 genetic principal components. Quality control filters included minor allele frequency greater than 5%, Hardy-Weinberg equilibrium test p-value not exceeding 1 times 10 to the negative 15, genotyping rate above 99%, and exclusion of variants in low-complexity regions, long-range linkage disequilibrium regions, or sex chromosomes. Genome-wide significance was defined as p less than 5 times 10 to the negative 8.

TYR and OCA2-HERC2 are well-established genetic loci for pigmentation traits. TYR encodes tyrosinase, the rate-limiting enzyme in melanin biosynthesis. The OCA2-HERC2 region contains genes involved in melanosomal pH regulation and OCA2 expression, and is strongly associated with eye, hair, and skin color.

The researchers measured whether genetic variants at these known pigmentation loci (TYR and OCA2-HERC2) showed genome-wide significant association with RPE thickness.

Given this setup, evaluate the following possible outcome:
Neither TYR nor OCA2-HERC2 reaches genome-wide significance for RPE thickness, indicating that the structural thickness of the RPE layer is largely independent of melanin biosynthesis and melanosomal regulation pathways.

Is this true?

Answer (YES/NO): NO